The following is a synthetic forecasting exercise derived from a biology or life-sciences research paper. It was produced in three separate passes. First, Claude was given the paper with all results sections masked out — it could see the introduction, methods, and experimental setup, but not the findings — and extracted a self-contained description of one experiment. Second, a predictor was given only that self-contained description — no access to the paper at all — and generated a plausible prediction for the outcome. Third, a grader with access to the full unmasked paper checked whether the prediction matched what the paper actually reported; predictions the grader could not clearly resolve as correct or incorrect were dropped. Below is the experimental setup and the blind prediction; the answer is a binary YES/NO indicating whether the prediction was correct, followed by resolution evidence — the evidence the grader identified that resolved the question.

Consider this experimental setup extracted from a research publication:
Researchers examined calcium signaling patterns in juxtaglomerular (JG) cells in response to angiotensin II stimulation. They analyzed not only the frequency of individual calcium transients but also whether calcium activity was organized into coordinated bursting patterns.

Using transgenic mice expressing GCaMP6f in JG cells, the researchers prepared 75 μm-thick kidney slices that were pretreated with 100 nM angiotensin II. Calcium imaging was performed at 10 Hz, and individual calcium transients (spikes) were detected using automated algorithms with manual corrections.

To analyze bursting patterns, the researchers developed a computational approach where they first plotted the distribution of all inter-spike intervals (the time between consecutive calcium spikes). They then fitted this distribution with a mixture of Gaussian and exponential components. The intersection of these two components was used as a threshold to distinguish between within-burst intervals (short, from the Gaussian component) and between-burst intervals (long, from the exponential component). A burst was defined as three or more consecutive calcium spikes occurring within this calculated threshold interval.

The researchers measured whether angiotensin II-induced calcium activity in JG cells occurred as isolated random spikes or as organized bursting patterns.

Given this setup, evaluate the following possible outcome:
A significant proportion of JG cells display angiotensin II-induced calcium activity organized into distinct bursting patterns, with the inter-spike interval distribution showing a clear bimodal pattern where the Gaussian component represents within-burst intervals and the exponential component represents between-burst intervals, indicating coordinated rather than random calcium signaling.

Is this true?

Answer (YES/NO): YES